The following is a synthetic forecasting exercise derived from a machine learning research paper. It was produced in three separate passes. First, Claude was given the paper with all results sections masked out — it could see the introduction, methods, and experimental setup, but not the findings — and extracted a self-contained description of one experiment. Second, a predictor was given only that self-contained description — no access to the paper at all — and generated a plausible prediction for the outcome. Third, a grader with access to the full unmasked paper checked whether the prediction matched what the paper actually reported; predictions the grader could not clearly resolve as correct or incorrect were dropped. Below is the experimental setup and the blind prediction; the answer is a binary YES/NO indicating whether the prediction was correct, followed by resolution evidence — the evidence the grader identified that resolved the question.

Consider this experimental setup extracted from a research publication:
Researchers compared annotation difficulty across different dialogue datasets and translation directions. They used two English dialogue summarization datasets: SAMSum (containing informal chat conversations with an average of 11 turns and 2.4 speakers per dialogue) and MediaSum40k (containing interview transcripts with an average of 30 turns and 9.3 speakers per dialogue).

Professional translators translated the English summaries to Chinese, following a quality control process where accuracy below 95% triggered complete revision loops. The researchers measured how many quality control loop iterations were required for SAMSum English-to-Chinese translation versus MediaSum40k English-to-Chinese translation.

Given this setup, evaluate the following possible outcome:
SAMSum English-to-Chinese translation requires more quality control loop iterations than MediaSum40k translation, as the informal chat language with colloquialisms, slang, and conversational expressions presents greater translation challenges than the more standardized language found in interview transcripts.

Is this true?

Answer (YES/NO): YES